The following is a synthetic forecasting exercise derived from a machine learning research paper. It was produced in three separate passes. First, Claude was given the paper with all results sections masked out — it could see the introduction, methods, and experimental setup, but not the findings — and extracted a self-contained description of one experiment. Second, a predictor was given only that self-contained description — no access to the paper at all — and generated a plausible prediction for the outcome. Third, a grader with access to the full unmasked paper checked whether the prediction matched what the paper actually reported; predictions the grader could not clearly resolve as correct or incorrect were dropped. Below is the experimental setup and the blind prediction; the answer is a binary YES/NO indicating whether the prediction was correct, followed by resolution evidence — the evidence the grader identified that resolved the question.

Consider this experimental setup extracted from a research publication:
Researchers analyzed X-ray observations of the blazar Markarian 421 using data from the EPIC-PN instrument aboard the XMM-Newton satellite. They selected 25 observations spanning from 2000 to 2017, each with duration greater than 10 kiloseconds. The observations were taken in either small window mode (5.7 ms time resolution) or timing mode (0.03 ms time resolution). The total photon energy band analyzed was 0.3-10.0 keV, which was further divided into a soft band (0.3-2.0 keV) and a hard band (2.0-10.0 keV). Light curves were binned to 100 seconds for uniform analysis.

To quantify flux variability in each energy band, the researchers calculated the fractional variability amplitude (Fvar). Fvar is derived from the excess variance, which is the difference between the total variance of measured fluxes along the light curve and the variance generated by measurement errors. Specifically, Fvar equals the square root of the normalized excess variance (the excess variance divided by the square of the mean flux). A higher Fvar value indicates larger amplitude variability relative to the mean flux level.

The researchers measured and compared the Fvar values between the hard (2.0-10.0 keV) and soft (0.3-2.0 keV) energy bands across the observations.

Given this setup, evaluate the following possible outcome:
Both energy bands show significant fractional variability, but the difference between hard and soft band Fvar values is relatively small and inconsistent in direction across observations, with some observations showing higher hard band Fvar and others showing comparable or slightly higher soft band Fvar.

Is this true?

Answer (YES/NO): NO